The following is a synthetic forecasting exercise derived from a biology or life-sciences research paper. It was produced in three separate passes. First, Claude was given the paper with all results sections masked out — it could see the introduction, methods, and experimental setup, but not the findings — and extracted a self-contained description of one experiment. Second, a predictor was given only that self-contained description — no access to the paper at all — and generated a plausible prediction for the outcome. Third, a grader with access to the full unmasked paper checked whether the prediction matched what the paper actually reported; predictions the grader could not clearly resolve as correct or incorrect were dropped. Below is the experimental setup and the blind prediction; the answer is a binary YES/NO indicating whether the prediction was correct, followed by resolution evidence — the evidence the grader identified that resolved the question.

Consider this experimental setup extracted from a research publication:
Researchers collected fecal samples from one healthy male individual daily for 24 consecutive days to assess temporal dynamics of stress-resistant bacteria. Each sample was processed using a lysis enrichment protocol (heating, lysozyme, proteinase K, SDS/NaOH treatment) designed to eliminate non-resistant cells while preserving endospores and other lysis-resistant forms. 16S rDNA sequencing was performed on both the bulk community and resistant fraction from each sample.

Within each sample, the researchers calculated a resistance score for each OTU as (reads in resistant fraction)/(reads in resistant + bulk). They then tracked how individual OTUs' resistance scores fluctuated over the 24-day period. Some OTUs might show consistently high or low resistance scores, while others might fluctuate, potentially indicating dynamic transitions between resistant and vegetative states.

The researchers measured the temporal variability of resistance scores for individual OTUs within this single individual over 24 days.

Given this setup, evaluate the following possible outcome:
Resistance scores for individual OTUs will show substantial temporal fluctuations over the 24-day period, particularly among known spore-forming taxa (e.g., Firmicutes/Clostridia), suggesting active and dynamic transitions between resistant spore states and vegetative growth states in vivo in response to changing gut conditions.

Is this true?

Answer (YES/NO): NO